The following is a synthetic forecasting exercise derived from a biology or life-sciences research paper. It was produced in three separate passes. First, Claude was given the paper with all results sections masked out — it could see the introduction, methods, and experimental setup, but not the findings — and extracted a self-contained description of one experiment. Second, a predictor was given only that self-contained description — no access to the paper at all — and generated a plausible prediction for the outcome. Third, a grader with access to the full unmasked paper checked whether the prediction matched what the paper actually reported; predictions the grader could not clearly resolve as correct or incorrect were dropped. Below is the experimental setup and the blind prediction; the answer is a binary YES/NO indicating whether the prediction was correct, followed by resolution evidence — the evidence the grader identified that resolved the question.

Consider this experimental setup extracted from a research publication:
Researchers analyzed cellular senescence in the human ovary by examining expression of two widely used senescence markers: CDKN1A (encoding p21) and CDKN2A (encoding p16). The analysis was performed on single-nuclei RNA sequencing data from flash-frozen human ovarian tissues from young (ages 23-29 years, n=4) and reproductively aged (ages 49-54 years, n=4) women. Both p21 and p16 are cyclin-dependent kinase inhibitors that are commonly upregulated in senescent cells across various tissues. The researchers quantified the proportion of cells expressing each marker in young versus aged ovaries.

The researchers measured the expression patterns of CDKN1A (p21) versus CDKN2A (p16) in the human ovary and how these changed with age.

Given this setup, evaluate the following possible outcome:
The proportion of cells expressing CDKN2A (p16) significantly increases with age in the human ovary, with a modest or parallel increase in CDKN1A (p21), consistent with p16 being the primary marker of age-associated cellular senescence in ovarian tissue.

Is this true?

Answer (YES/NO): NO